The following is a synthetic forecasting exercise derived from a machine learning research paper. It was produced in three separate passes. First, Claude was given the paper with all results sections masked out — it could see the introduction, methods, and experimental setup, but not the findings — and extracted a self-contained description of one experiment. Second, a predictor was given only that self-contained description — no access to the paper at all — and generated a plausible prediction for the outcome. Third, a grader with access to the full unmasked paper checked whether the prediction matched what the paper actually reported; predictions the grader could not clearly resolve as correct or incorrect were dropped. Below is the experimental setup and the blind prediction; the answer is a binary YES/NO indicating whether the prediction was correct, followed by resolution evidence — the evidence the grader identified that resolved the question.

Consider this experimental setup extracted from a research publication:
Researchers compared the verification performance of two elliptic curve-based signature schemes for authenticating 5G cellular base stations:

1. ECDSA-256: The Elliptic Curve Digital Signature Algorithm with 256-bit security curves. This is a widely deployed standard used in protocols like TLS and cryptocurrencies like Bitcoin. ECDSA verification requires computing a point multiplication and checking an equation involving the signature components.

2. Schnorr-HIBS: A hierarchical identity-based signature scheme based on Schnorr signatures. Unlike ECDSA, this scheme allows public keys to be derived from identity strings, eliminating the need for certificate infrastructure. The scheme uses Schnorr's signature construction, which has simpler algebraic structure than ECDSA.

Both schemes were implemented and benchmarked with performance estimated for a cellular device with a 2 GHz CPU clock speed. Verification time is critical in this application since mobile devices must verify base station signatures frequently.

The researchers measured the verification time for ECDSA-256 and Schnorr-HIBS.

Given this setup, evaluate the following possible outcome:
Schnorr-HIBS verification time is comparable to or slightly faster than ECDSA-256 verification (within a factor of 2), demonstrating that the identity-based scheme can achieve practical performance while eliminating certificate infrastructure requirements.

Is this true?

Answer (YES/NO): NO